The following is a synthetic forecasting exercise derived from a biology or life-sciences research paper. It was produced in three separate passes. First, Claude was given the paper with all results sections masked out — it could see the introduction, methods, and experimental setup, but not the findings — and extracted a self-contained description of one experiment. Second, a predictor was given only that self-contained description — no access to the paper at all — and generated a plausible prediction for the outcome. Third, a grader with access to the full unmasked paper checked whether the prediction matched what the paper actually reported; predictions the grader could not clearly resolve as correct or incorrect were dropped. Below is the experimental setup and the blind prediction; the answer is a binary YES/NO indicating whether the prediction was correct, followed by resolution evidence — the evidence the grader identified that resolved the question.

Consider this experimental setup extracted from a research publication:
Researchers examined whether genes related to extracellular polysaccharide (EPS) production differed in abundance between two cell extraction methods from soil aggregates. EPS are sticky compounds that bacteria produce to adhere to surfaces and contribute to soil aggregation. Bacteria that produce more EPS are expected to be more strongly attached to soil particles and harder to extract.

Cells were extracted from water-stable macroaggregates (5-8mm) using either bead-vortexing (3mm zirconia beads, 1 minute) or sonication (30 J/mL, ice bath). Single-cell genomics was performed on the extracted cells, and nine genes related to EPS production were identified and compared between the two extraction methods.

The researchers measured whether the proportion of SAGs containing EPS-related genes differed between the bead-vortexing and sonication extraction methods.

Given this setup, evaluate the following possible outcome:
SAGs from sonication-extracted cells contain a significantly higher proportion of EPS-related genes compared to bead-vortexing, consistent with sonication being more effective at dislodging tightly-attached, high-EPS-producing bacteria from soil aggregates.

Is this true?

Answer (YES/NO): YES